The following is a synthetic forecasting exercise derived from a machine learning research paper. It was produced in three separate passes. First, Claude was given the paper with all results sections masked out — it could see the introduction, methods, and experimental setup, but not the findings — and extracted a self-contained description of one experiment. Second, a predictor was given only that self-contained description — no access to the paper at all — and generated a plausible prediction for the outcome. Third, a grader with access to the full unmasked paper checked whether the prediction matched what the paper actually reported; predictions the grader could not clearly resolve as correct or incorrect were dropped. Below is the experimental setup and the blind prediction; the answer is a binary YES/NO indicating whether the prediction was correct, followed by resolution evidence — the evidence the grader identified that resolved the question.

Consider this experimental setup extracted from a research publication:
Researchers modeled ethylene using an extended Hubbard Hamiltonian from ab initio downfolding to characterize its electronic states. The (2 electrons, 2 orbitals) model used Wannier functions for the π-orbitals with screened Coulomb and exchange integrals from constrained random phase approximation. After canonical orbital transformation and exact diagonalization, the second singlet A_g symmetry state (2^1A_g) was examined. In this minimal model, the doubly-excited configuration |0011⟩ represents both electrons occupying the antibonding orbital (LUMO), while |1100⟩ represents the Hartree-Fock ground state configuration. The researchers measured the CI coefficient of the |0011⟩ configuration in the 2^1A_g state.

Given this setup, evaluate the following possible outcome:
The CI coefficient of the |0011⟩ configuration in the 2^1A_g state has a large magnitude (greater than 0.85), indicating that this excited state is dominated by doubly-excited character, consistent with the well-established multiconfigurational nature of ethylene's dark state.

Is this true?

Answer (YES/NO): YES